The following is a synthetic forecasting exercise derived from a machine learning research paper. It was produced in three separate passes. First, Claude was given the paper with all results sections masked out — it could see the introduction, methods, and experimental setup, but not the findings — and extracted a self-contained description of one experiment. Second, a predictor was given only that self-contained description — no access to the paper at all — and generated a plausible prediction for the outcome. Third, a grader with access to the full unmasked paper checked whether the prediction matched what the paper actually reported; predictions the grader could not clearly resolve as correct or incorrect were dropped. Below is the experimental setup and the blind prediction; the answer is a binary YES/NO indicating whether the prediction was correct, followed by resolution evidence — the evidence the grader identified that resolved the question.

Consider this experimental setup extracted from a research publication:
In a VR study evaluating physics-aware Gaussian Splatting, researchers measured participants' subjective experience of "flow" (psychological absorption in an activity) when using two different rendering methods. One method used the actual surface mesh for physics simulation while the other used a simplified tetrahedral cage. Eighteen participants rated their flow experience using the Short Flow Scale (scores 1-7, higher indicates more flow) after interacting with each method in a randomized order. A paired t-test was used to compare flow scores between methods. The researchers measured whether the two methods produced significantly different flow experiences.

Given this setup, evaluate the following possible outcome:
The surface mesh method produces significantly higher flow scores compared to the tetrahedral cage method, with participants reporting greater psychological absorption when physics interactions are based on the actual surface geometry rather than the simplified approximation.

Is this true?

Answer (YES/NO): NO